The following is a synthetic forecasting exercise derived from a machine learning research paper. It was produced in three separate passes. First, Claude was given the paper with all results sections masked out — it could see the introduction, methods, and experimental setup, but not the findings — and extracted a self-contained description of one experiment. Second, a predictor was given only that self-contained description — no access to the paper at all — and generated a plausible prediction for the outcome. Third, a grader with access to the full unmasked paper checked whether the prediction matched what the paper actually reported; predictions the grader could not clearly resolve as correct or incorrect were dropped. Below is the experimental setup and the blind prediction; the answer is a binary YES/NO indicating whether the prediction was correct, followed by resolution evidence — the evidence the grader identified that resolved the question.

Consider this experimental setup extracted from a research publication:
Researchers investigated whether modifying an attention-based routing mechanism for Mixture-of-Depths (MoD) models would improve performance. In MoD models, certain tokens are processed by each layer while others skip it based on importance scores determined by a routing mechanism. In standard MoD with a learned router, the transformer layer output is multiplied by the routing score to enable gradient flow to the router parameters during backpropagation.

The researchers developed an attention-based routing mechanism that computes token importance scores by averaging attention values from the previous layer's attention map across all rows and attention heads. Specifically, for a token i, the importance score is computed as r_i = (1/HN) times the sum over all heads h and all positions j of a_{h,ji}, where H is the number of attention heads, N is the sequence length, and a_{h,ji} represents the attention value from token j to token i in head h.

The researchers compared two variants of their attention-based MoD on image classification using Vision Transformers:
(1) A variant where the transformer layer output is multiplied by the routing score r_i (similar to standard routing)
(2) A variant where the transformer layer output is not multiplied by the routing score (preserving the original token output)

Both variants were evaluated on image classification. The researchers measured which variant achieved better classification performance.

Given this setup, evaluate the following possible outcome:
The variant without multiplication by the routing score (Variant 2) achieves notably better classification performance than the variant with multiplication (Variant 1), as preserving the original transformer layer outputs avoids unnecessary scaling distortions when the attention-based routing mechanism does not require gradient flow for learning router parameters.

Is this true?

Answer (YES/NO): YES